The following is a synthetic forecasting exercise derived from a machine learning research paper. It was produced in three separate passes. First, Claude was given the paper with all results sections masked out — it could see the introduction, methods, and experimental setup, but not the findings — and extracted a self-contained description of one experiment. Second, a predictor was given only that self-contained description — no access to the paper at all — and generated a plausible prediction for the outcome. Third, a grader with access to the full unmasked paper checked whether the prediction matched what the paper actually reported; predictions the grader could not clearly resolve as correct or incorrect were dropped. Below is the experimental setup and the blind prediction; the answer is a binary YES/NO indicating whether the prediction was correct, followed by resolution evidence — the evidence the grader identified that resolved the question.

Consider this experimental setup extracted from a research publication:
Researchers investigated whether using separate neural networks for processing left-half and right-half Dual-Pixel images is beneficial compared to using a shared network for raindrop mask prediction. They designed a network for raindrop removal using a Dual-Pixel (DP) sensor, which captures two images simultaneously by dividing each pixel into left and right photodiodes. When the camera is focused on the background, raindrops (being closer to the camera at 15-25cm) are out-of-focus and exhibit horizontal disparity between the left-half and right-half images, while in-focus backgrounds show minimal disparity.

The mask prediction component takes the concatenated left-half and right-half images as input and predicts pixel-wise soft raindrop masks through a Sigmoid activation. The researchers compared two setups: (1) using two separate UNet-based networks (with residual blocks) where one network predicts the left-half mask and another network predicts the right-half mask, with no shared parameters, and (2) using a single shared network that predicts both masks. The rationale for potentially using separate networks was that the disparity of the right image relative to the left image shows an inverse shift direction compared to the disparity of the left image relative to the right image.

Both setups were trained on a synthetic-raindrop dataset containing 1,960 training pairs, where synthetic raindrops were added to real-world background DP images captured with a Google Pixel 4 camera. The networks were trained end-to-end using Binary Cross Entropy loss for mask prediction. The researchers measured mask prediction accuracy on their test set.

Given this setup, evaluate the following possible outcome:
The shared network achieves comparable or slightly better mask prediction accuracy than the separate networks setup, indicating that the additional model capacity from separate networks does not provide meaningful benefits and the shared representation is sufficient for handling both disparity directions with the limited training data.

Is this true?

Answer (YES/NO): NO